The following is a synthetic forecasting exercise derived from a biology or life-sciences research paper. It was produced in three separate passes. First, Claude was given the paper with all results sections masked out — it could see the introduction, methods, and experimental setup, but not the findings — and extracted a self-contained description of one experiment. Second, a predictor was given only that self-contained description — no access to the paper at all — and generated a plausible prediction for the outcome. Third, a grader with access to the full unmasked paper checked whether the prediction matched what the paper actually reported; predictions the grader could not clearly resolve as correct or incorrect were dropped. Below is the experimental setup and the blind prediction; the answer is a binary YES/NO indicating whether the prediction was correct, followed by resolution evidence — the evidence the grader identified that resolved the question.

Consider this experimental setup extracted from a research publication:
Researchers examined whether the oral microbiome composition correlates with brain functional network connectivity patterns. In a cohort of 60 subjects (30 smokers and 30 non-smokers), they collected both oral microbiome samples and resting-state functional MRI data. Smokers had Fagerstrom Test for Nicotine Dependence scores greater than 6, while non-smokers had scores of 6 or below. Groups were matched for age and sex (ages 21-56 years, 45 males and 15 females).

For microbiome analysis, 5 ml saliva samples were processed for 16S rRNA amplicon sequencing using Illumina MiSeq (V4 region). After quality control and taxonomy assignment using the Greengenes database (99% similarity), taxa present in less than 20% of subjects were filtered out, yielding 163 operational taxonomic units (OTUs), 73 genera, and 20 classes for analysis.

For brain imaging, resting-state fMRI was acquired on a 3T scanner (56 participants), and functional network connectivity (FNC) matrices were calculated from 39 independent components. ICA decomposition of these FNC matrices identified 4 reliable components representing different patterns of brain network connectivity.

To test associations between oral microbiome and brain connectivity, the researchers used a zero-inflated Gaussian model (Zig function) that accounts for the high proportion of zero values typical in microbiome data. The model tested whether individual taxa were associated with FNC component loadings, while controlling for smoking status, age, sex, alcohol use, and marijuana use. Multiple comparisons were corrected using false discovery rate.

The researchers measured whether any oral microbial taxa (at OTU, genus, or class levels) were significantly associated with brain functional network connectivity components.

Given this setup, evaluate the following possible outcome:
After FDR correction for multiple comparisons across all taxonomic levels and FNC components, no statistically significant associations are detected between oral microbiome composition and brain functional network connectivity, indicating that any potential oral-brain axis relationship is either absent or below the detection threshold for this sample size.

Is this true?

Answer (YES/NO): NO